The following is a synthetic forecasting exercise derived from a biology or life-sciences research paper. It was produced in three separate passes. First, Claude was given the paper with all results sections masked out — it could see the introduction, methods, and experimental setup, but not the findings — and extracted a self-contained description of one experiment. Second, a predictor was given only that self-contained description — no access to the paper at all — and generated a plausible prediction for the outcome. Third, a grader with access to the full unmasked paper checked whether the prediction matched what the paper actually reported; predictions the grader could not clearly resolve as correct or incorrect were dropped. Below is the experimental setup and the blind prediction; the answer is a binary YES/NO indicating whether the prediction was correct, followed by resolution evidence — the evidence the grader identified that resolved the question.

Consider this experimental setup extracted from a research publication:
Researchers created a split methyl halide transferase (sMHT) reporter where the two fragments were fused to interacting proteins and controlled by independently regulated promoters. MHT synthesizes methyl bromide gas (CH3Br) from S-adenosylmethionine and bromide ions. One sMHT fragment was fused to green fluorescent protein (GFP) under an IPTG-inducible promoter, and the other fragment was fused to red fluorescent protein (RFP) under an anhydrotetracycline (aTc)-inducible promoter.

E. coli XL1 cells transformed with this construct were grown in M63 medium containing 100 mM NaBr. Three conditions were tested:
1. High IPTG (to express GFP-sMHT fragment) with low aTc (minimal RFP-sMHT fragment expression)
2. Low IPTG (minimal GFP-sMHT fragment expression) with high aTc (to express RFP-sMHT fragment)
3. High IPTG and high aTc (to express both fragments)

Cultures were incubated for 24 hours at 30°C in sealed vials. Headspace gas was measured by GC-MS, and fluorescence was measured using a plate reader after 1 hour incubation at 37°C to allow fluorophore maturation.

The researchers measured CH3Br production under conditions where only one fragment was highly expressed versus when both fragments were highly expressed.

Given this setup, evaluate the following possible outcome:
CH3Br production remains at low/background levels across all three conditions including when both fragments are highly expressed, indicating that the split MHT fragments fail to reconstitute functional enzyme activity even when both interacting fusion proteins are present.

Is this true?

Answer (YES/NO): NO